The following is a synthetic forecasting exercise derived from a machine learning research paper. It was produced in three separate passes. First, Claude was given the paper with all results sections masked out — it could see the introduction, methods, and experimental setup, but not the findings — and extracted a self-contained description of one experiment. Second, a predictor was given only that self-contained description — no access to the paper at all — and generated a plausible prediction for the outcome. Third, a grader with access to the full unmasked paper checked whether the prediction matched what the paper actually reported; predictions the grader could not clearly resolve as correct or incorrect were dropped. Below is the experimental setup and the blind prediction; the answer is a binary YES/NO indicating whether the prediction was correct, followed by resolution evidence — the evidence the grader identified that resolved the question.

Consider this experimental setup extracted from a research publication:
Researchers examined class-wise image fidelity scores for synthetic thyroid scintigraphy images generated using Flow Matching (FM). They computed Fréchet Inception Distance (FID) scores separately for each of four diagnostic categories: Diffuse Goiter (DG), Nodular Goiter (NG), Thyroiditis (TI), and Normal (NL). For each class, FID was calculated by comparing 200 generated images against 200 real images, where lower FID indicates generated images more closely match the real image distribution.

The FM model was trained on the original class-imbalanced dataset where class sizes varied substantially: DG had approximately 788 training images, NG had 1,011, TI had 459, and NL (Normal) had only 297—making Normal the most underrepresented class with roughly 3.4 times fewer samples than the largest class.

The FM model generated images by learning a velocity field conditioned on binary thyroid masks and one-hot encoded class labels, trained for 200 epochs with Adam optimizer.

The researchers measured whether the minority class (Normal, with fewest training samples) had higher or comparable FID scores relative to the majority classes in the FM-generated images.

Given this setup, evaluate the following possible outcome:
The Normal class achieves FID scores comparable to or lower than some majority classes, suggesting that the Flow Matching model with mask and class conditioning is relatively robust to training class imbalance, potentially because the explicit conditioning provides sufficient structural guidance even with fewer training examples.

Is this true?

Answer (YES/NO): YES